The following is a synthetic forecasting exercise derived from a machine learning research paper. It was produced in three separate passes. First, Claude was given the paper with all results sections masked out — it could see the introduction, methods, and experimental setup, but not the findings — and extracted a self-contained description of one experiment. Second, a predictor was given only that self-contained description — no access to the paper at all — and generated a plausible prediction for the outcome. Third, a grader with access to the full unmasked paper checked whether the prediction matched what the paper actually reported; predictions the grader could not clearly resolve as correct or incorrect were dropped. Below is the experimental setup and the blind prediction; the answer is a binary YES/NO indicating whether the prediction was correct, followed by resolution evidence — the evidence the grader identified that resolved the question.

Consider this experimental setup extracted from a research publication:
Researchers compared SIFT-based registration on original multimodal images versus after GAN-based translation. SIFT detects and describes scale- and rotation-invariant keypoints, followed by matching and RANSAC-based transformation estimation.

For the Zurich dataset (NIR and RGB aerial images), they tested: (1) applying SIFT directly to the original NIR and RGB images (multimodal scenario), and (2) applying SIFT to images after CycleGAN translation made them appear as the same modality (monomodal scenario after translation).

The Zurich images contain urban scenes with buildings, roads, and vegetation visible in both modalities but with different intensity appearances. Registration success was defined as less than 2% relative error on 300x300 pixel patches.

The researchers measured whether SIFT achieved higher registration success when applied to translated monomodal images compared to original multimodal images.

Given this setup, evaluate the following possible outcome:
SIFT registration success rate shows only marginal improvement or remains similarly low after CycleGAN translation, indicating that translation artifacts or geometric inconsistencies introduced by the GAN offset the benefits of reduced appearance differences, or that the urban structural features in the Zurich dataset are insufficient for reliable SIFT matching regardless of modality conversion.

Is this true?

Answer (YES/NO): NO